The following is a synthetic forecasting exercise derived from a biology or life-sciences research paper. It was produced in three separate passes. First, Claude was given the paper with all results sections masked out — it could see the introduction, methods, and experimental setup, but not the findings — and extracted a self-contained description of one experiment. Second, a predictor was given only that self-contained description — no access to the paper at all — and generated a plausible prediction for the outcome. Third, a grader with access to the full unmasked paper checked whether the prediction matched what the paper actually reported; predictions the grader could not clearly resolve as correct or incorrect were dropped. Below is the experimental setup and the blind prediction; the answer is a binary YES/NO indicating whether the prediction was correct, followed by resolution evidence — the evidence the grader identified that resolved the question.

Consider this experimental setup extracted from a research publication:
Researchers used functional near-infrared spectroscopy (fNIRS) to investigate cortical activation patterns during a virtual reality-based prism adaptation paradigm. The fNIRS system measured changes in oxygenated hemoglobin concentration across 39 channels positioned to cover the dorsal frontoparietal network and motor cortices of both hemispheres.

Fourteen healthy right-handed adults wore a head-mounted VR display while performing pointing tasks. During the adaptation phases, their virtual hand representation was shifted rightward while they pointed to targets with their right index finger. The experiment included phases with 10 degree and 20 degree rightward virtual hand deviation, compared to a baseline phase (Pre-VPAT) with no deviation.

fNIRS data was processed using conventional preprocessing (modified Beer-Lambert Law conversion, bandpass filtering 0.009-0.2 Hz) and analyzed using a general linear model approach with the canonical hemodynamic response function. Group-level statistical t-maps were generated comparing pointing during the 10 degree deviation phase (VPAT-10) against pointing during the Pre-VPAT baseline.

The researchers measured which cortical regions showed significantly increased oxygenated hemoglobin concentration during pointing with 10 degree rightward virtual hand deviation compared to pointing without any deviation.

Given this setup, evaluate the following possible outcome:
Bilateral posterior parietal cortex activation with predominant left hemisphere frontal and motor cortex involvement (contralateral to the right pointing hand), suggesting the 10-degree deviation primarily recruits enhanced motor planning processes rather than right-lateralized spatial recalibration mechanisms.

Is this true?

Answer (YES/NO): NO